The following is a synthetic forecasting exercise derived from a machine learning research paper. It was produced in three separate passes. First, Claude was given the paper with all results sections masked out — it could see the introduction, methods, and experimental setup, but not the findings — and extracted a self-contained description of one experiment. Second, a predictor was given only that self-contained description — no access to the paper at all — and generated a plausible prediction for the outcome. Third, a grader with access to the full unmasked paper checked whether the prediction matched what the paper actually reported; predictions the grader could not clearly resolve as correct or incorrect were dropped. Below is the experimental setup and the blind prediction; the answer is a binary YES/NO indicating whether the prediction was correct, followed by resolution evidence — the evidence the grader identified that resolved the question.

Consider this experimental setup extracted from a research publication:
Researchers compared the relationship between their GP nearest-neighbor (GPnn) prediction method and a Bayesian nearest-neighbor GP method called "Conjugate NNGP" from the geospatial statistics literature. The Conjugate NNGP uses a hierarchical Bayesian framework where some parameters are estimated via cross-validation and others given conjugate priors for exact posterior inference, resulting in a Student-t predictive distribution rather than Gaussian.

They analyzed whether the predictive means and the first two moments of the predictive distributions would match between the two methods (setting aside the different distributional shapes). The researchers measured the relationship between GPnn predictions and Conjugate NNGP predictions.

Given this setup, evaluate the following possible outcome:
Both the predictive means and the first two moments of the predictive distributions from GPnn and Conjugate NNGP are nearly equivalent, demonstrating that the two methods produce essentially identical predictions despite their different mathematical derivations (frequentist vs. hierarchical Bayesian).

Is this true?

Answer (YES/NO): NO